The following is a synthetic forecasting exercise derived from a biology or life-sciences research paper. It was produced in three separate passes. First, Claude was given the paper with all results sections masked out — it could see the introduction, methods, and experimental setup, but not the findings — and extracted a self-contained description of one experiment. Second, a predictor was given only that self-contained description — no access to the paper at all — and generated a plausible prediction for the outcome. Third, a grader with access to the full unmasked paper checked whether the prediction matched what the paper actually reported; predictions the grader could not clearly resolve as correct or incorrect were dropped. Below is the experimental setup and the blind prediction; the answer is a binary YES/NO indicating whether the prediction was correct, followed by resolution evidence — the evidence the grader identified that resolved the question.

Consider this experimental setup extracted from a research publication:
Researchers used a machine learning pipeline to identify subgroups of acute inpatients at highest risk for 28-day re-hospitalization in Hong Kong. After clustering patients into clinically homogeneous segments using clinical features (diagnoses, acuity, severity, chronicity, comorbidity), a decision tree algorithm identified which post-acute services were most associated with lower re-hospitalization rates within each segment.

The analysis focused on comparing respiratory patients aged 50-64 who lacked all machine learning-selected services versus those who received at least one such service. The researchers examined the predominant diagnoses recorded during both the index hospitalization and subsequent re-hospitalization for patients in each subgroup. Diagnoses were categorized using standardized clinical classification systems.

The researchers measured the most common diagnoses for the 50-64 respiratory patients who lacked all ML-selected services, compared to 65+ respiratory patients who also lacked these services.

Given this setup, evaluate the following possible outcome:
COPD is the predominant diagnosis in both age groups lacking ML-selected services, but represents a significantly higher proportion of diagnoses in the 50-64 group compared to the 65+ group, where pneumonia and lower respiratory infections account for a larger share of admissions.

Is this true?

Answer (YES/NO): NO